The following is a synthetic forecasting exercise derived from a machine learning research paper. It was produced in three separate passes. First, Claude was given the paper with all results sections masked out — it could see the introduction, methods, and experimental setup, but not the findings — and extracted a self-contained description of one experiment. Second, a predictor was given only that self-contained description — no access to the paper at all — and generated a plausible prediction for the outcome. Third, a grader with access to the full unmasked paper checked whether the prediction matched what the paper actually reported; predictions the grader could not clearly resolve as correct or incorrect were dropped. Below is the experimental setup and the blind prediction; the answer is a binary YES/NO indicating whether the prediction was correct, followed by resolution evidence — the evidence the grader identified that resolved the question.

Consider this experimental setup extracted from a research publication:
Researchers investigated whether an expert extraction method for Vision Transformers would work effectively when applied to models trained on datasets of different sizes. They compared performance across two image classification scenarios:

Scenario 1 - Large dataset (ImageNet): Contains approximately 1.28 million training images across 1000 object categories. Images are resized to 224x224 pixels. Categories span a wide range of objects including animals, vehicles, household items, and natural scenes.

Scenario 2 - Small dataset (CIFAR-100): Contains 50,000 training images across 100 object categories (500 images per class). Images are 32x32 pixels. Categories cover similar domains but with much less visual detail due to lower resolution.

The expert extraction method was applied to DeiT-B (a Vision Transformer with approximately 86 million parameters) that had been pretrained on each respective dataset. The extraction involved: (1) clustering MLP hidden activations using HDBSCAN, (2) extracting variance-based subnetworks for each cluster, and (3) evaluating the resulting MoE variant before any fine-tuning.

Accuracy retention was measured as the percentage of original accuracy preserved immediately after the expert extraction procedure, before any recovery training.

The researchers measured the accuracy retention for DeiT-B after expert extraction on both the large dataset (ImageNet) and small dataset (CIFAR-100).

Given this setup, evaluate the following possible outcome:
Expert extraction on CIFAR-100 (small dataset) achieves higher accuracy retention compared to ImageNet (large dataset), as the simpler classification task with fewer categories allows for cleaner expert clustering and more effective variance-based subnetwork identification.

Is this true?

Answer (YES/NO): NO